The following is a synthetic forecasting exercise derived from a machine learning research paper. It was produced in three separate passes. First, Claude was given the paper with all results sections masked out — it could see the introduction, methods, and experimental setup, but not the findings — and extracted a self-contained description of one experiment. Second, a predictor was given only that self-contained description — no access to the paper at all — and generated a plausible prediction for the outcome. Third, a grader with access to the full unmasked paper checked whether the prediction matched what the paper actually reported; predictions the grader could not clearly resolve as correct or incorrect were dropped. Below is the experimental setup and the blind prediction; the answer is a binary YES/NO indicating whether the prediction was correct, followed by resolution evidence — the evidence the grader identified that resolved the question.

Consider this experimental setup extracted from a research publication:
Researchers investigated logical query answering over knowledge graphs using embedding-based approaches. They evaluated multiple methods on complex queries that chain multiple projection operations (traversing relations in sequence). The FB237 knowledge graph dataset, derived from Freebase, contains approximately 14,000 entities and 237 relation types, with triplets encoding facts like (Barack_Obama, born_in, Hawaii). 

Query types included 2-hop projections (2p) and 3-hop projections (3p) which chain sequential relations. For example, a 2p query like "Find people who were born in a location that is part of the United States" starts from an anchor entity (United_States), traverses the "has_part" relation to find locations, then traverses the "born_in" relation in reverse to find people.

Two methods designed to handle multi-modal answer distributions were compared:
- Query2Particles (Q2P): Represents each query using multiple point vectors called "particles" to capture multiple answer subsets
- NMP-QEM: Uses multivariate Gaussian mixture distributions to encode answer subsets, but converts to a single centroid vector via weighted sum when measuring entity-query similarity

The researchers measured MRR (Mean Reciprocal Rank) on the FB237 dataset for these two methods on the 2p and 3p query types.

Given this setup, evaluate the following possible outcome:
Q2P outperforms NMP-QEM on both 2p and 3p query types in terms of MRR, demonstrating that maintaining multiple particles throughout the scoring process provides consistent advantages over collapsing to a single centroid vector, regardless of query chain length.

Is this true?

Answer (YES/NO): YES